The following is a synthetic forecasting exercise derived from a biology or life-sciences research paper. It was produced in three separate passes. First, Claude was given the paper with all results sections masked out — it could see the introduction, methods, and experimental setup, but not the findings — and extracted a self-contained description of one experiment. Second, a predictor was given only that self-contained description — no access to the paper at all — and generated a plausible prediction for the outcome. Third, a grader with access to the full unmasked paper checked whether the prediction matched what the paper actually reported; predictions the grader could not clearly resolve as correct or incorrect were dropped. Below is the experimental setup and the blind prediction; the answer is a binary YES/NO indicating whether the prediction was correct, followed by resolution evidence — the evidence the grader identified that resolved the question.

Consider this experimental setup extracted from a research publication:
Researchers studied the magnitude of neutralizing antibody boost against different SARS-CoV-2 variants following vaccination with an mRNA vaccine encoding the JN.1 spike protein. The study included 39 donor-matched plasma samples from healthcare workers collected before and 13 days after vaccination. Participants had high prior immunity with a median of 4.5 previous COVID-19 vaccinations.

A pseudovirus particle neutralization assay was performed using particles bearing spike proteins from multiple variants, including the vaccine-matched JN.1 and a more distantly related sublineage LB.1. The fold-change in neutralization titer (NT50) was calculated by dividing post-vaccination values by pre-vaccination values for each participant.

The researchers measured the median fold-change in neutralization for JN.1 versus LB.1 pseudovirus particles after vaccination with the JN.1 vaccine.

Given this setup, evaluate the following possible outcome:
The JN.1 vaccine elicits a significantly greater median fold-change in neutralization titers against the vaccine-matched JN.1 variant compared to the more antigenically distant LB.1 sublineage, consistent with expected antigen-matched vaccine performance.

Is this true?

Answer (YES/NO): NO